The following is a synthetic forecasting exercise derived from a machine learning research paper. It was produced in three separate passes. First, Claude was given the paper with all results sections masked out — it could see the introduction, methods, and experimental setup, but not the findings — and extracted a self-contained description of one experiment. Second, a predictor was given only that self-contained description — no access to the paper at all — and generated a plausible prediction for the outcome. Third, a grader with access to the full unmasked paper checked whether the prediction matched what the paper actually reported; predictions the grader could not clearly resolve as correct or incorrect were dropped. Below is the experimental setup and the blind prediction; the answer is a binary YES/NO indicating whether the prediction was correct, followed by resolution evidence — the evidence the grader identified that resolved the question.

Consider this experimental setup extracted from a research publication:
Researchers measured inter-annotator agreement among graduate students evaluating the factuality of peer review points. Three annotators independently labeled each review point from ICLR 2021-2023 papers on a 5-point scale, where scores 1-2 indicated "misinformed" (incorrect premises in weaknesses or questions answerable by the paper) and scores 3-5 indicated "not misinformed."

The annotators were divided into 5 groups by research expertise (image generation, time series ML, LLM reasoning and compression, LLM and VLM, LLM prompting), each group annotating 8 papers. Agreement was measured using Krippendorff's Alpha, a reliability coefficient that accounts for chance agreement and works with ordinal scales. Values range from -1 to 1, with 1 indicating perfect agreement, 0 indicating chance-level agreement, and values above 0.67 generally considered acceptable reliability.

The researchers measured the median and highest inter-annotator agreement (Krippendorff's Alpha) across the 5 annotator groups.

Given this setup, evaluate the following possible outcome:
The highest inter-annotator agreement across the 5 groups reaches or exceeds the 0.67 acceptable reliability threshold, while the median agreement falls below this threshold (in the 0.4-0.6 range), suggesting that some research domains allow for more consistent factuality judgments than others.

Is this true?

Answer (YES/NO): NO